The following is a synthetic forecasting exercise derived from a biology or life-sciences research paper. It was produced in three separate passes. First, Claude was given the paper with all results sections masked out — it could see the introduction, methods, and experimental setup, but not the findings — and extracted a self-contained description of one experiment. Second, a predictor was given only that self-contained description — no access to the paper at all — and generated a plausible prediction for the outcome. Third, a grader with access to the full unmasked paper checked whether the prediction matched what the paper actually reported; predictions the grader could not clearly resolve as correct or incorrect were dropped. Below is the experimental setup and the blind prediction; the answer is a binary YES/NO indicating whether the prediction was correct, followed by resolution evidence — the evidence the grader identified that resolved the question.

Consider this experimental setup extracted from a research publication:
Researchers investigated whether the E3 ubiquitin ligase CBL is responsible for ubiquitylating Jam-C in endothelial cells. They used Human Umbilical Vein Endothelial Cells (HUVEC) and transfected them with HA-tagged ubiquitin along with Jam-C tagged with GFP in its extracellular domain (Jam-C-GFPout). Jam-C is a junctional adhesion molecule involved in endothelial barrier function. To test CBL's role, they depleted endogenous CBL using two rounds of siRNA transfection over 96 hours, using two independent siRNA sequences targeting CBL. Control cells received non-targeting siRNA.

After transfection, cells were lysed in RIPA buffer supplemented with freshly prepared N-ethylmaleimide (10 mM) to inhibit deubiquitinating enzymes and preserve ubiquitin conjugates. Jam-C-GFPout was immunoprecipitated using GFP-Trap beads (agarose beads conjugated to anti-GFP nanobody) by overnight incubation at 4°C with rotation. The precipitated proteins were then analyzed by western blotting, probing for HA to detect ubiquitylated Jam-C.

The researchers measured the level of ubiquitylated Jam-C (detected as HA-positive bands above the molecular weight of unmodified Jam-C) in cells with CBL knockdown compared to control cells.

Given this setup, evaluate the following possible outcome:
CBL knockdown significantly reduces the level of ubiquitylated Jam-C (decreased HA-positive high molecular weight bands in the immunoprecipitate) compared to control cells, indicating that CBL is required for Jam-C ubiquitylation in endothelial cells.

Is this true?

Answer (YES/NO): YES